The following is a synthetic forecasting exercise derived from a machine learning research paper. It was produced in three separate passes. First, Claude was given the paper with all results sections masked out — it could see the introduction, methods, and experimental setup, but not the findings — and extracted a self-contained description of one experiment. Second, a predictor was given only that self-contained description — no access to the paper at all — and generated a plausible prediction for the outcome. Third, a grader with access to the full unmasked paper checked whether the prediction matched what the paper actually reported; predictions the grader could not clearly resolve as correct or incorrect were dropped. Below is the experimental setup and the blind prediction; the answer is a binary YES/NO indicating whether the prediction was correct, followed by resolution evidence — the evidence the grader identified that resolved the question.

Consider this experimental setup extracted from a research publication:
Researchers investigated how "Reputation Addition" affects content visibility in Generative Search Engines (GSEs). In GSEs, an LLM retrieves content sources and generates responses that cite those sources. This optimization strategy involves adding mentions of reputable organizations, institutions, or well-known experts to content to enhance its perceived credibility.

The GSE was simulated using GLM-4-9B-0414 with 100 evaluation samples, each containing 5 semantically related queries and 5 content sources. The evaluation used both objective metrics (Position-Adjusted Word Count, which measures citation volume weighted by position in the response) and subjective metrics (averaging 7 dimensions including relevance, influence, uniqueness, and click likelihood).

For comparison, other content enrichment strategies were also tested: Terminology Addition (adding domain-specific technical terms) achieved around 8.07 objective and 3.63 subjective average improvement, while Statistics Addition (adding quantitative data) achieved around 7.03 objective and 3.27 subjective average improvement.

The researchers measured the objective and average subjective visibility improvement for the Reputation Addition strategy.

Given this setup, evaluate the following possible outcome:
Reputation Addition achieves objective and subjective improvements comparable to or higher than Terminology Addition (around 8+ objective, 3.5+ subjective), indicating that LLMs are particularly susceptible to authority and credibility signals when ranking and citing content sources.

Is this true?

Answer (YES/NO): NO